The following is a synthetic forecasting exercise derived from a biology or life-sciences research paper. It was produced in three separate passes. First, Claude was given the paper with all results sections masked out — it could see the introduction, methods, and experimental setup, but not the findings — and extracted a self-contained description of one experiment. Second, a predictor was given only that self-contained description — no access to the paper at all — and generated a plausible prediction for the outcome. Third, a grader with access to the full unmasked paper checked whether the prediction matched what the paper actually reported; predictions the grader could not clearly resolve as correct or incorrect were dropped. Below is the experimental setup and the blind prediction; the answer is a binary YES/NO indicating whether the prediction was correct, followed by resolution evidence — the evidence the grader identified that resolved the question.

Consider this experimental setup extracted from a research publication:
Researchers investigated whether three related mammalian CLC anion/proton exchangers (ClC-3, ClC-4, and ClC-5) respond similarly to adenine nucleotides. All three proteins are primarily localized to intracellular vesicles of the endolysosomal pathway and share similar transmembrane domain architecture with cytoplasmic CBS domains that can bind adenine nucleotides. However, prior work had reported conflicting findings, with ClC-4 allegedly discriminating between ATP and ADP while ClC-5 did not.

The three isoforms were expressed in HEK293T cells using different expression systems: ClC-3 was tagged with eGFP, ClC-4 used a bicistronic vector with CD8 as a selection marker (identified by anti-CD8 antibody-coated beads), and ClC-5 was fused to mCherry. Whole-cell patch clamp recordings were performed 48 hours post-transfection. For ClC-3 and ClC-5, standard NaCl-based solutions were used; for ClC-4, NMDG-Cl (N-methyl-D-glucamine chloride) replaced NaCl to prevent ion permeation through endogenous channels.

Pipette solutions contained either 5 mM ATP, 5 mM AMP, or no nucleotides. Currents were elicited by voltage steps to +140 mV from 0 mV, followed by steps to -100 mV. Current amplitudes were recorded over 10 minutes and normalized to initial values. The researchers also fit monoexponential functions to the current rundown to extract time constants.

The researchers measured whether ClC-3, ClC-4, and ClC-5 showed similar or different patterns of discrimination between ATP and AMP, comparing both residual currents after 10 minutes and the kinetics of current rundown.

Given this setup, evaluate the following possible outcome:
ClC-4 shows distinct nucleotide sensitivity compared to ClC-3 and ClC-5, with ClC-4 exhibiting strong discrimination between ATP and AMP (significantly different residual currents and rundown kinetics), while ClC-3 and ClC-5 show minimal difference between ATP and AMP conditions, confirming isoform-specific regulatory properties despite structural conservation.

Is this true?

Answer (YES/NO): NO